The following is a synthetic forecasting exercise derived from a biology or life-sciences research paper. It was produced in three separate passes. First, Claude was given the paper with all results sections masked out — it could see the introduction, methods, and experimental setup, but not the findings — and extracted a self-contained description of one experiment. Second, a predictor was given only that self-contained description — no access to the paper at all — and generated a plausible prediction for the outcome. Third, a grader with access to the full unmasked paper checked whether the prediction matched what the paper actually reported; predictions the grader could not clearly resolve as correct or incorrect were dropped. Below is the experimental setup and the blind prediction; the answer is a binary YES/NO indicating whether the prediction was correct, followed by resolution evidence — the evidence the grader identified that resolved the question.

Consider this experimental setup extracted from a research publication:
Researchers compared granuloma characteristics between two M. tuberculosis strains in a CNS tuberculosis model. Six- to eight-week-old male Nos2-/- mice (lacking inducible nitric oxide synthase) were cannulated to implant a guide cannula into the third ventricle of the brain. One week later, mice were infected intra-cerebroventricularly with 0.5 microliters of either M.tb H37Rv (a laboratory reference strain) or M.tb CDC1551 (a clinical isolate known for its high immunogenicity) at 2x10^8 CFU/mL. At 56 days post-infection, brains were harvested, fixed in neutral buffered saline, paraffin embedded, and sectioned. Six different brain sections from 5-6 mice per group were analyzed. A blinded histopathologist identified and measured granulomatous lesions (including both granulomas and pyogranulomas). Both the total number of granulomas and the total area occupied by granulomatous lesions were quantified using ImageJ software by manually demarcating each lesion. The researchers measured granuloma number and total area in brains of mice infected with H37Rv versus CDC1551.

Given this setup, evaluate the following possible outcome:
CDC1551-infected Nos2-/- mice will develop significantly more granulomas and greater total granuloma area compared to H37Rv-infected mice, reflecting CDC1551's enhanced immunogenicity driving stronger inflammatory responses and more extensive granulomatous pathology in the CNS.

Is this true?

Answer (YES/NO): NO